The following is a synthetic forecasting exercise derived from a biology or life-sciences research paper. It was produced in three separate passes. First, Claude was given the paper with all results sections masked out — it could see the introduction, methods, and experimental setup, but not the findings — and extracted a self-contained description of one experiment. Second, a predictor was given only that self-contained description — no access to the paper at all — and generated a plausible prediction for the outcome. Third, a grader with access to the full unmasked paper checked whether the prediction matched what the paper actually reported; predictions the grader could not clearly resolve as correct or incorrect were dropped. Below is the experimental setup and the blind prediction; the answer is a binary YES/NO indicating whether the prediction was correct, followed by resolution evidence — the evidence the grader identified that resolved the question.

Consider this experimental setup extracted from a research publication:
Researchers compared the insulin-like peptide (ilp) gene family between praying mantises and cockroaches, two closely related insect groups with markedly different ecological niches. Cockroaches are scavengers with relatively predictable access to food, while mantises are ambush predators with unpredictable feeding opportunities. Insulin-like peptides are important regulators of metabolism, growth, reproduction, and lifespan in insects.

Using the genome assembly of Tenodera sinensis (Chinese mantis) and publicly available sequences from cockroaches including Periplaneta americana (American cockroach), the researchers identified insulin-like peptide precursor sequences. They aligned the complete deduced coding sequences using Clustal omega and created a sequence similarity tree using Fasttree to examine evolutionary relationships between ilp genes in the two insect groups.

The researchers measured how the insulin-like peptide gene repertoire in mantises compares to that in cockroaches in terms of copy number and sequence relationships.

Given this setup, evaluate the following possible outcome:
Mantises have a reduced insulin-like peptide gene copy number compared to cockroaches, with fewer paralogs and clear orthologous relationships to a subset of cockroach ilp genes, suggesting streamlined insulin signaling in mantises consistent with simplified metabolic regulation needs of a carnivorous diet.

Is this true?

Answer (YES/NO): NO